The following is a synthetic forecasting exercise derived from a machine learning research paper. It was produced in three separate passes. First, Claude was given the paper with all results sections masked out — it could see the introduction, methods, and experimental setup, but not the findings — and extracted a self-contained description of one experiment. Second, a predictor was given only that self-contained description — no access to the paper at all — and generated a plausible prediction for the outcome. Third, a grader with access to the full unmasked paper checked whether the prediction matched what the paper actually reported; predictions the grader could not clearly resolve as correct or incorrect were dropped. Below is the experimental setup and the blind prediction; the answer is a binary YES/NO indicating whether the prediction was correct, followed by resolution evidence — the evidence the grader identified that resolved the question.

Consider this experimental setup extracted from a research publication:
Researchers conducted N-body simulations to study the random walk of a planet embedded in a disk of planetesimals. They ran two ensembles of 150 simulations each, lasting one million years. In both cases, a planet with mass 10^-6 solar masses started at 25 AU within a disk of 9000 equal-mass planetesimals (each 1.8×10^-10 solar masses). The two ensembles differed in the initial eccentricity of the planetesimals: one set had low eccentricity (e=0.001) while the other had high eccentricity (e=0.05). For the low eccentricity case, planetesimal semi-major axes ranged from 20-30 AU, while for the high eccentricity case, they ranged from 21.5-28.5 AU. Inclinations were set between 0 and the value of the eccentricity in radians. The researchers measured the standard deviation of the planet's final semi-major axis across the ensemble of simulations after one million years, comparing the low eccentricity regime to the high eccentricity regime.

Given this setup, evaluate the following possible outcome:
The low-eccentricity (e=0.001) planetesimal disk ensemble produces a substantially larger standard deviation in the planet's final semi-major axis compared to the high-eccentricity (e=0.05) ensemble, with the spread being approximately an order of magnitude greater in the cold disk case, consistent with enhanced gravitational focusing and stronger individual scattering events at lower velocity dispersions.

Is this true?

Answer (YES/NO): NO